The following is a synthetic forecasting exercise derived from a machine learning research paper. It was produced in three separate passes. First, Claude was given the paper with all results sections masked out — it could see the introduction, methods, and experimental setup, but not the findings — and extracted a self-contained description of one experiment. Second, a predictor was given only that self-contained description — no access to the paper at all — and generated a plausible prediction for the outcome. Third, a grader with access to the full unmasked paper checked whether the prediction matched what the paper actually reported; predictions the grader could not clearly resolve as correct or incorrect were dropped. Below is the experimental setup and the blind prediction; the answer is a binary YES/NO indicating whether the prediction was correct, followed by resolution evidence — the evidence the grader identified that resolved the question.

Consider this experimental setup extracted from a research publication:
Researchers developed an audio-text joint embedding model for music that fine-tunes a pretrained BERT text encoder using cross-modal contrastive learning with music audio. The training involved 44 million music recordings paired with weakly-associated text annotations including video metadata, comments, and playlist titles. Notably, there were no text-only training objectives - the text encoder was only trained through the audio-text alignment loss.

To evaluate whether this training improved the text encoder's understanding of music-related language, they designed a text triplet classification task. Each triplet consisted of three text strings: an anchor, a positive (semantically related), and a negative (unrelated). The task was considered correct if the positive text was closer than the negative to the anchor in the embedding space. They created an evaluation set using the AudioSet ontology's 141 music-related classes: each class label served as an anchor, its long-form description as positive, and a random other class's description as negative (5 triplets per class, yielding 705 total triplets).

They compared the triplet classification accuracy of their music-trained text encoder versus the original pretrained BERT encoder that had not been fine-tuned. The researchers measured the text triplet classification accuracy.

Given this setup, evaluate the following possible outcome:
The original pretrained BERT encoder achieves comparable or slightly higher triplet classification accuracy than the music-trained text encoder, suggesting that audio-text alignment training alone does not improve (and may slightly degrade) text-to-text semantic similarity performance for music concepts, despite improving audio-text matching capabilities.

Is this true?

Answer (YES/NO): NO